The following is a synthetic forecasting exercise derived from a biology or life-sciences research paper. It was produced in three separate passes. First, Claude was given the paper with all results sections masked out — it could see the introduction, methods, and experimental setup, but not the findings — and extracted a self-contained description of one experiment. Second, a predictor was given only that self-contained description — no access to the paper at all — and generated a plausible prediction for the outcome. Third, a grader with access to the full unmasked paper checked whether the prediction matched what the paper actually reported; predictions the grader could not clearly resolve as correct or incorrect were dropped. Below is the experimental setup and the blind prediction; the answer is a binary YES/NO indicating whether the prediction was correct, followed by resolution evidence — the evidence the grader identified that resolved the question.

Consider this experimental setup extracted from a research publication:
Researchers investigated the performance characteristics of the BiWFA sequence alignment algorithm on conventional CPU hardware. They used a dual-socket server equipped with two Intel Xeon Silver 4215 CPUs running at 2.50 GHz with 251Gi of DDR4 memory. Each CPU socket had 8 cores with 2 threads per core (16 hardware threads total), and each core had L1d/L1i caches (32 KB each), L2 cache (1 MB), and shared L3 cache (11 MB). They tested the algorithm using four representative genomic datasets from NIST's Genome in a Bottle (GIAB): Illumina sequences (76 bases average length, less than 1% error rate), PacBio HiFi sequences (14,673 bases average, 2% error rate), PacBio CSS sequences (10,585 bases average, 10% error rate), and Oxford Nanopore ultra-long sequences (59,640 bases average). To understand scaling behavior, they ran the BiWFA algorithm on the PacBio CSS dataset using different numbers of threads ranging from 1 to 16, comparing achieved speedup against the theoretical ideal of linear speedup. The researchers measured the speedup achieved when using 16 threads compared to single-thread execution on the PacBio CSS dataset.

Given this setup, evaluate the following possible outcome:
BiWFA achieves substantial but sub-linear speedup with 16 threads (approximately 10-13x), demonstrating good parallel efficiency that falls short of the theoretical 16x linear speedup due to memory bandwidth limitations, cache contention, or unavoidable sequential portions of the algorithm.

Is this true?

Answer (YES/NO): NO